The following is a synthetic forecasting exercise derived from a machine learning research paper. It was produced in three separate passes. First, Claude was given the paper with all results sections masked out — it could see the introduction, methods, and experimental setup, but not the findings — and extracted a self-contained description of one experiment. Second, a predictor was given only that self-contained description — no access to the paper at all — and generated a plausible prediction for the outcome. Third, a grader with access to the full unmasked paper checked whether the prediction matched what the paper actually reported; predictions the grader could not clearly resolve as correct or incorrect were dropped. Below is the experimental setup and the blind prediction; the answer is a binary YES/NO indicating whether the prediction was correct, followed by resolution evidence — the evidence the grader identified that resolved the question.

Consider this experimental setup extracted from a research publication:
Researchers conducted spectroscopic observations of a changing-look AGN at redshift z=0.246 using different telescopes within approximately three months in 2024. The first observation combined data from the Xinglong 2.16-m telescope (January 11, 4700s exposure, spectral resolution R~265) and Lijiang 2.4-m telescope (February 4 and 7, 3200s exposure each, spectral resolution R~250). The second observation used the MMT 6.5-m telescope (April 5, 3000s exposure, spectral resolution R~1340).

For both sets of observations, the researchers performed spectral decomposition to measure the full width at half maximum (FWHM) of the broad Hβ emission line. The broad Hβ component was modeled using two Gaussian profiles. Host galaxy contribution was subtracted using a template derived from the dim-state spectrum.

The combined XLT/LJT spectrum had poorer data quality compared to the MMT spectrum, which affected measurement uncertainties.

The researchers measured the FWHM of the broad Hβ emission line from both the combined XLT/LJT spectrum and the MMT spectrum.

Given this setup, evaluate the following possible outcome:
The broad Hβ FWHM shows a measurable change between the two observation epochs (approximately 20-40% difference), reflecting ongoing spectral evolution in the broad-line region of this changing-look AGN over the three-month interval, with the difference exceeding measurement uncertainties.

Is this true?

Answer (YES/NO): NO